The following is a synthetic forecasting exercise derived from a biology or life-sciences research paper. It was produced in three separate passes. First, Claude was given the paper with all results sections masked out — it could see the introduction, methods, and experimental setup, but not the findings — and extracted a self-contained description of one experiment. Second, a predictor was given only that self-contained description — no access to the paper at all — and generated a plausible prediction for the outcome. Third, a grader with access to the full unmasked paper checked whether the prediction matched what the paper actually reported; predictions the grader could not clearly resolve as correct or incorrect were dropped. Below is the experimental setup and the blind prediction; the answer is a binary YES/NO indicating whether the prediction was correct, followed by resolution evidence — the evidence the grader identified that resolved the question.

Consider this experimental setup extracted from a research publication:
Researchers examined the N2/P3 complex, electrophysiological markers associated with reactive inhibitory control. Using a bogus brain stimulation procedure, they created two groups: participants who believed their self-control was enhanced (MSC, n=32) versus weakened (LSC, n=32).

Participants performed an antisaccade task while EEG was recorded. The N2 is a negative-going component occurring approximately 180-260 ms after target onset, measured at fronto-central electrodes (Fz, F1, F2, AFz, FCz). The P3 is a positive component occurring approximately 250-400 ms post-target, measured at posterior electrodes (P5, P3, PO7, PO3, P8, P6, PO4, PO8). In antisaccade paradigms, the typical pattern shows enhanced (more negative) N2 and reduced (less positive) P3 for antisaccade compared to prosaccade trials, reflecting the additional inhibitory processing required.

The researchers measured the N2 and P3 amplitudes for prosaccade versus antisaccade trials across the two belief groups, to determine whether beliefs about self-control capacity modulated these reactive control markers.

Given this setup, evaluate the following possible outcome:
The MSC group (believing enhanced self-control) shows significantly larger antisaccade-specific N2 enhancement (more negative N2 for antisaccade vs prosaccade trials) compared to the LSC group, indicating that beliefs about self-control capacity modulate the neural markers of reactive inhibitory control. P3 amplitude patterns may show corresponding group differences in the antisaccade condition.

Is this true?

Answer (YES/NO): NO